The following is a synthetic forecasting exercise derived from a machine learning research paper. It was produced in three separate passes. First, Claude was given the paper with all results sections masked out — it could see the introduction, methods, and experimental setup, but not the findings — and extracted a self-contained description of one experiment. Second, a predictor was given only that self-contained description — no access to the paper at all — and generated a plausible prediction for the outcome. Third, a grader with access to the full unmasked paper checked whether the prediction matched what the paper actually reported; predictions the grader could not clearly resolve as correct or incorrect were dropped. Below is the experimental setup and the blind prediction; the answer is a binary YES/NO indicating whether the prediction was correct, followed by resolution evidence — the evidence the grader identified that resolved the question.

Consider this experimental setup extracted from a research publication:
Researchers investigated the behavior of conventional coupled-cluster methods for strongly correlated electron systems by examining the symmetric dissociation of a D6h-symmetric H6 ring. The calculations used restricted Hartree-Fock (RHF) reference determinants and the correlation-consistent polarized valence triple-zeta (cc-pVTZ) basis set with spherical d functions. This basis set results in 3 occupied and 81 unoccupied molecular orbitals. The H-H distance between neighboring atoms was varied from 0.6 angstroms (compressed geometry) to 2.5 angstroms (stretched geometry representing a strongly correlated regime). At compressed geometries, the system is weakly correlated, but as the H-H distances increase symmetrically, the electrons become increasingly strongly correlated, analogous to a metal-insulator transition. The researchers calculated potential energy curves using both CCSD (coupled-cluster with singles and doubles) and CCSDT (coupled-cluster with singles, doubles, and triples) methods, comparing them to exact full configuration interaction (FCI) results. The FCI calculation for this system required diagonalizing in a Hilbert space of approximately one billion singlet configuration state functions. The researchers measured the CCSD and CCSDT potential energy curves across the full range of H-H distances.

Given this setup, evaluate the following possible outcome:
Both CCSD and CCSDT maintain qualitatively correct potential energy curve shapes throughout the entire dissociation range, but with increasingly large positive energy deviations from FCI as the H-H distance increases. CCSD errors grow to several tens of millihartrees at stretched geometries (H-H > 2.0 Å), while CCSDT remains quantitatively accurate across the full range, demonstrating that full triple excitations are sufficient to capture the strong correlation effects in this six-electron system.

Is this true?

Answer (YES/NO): NO